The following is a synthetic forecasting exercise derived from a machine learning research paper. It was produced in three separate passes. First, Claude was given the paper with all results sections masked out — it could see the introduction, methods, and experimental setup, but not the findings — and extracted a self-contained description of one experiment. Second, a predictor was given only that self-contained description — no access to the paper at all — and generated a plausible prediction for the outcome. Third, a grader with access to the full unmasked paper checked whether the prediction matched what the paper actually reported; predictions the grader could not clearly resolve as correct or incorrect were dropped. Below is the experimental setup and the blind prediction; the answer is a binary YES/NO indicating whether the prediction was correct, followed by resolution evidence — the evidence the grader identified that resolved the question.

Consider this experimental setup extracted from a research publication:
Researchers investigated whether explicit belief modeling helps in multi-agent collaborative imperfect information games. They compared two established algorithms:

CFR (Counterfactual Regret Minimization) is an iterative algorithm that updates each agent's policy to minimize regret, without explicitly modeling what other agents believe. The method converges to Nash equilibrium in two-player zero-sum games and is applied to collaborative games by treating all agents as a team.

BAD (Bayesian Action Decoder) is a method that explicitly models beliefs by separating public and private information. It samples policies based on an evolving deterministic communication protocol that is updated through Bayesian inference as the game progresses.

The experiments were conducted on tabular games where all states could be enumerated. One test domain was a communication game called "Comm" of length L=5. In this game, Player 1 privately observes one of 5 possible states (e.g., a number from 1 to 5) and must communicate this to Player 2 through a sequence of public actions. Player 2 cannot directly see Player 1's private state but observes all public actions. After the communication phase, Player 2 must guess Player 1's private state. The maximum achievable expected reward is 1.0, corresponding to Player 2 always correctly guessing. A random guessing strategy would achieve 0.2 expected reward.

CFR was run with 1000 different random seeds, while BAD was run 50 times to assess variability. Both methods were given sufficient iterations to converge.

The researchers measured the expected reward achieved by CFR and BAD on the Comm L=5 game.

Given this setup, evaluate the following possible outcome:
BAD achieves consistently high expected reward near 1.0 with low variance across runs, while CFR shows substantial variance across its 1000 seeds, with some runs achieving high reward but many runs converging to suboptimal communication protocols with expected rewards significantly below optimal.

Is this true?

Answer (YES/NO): NO